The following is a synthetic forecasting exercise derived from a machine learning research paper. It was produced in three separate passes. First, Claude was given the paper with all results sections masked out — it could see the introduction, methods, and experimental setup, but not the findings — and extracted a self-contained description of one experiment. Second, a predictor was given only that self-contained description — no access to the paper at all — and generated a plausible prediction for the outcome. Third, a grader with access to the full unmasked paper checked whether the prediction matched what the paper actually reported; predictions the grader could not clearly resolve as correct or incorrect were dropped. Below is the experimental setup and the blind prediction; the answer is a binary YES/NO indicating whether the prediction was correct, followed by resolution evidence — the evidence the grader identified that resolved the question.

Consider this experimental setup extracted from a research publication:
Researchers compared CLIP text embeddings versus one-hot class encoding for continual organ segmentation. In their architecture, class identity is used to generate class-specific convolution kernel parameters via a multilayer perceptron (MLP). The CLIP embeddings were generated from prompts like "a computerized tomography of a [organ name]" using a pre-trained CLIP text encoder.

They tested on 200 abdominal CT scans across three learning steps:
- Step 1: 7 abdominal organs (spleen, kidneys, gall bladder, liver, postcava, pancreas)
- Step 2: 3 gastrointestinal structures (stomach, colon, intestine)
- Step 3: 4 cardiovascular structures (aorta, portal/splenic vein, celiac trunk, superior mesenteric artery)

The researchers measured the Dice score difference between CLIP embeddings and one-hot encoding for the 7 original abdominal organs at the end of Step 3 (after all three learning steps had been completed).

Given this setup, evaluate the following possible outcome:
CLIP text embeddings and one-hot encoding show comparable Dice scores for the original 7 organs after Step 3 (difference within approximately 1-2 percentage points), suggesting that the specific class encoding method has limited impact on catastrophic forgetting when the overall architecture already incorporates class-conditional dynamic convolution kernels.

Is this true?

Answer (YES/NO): YES